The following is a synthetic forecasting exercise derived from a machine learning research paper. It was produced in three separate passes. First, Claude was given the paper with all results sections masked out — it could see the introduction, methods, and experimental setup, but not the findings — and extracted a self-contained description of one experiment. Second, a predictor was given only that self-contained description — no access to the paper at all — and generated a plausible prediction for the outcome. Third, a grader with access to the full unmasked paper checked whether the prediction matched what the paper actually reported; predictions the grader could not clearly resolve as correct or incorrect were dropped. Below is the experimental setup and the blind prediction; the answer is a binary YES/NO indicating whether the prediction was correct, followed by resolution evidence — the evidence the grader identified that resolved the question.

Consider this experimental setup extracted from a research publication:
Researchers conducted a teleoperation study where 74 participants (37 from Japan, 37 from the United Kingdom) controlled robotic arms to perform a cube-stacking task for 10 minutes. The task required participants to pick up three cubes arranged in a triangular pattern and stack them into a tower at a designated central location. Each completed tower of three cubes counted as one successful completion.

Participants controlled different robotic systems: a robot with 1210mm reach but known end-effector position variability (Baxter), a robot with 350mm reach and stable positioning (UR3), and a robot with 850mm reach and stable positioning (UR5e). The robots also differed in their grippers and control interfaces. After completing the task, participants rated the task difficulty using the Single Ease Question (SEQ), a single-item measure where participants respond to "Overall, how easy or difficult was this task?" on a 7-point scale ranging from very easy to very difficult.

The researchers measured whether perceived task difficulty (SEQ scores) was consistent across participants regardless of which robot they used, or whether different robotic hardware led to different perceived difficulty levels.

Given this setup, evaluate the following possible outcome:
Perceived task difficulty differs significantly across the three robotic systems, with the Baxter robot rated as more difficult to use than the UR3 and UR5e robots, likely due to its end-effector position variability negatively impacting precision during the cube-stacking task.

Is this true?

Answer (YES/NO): NO